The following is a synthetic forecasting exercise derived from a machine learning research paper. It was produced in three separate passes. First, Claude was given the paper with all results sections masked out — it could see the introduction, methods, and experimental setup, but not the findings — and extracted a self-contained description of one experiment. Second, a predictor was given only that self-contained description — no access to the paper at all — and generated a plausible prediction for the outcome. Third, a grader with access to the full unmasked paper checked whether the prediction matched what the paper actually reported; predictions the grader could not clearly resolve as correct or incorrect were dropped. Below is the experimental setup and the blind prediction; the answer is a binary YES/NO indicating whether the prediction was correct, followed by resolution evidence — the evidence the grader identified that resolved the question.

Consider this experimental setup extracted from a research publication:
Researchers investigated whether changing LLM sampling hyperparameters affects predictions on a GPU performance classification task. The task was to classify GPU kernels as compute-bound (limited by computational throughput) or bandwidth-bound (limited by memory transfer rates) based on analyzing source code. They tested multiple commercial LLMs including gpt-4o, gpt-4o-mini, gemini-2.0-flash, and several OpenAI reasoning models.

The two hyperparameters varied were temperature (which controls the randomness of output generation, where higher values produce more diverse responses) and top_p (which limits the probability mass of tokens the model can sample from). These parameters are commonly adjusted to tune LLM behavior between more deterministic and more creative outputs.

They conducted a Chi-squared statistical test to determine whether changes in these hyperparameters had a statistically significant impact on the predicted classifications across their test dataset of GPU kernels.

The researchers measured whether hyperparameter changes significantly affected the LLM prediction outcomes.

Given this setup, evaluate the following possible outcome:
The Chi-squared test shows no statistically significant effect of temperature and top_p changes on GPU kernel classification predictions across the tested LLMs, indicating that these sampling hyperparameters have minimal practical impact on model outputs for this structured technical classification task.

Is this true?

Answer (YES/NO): YES